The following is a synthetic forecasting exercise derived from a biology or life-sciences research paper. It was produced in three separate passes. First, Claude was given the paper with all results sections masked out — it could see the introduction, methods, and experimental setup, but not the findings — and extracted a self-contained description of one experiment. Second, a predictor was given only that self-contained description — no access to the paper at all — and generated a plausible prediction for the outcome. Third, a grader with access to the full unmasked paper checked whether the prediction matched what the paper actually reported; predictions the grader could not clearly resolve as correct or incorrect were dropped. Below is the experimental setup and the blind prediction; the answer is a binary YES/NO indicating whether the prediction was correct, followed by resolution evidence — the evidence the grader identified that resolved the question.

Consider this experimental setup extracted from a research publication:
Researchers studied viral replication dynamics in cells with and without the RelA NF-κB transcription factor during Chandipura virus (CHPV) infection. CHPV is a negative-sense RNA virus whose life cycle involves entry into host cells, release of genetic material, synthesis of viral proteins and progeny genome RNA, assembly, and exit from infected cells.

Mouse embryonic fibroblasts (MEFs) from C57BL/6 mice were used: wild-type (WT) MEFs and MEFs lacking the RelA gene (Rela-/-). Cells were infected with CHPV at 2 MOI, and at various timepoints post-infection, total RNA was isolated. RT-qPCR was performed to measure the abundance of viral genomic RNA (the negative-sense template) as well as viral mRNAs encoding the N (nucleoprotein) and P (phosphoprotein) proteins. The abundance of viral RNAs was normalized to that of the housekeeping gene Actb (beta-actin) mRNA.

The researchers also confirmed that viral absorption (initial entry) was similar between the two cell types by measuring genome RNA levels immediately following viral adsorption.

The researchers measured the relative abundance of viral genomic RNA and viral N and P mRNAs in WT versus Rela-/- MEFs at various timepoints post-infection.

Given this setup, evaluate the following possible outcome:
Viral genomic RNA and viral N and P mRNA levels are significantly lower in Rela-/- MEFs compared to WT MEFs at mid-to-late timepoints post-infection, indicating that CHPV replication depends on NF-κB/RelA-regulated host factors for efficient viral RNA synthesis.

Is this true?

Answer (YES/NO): YES